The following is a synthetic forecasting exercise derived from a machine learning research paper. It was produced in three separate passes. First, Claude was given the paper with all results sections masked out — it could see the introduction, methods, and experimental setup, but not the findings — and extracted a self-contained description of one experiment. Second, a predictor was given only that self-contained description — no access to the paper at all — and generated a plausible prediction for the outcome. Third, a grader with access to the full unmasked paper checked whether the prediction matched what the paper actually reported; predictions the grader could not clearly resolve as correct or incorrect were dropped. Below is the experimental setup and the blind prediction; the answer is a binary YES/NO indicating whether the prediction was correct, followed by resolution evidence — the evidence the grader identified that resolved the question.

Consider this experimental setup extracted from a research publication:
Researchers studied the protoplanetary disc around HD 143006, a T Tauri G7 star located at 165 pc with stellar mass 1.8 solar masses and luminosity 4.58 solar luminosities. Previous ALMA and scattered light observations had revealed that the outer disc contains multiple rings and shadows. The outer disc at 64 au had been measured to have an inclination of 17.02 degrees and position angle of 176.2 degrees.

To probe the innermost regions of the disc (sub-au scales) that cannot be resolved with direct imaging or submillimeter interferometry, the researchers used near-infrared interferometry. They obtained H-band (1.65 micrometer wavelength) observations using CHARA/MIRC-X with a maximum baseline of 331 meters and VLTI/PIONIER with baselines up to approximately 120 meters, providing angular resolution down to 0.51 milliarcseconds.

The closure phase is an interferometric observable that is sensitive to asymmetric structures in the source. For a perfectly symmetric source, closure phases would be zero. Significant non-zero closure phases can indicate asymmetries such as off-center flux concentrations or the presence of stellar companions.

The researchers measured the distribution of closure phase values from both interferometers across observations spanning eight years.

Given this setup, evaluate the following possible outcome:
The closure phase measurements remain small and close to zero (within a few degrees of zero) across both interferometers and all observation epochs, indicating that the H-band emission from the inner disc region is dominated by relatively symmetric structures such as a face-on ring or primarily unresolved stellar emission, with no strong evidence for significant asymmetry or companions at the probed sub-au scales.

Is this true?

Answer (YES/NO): YES